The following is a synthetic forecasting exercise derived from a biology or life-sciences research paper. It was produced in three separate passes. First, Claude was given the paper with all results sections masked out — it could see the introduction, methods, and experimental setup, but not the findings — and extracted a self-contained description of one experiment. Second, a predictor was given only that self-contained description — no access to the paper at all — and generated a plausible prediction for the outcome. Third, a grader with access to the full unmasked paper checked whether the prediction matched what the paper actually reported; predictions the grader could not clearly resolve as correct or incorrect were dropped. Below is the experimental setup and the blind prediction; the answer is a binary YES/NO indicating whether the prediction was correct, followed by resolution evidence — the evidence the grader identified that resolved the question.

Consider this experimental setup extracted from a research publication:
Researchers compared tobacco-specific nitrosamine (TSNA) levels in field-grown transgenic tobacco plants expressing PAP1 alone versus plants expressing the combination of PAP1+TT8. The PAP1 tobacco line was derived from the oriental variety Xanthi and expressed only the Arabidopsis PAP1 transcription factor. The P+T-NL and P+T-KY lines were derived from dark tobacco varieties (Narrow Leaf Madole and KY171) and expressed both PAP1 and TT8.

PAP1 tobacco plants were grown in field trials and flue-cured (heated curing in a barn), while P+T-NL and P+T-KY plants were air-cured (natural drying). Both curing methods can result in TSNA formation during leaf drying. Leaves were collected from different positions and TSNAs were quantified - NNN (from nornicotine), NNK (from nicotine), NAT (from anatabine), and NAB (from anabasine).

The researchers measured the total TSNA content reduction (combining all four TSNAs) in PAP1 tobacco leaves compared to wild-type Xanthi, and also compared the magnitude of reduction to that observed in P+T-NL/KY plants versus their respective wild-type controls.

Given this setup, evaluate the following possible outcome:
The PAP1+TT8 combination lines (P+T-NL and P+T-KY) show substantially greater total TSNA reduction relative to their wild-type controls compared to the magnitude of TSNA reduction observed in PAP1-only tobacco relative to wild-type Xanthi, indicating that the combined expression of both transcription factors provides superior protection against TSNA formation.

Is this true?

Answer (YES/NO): YES